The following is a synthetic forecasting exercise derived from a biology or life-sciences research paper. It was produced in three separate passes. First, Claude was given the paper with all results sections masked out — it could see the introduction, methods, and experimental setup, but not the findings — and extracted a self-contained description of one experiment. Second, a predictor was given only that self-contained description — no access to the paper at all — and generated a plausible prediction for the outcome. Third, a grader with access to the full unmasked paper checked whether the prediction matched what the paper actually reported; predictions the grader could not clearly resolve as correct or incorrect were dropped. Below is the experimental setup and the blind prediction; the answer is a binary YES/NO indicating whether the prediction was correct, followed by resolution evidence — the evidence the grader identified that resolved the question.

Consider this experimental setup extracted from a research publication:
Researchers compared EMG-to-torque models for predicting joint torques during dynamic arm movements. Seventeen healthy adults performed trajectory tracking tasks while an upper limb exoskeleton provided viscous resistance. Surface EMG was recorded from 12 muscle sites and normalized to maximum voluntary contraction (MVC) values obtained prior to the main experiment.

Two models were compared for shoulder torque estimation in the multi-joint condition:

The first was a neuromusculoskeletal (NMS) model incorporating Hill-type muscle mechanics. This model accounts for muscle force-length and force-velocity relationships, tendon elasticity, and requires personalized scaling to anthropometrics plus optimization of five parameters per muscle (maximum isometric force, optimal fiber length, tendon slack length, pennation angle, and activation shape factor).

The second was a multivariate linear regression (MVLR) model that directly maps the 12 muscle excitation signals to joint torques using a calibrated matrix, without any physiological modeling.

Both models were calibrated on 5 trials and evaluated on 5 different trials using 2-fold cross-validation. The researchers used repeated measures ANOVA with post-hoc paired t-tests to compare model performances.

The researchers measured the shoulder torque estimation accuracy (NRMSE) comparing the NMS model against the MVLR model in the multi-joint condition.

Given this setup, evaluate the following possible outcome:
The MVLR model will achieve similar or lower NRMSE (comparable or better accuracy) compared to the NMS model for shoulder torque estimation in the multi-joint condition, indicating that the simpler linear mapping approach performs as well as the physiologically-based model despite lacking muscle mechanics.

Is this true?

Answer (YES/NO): YES